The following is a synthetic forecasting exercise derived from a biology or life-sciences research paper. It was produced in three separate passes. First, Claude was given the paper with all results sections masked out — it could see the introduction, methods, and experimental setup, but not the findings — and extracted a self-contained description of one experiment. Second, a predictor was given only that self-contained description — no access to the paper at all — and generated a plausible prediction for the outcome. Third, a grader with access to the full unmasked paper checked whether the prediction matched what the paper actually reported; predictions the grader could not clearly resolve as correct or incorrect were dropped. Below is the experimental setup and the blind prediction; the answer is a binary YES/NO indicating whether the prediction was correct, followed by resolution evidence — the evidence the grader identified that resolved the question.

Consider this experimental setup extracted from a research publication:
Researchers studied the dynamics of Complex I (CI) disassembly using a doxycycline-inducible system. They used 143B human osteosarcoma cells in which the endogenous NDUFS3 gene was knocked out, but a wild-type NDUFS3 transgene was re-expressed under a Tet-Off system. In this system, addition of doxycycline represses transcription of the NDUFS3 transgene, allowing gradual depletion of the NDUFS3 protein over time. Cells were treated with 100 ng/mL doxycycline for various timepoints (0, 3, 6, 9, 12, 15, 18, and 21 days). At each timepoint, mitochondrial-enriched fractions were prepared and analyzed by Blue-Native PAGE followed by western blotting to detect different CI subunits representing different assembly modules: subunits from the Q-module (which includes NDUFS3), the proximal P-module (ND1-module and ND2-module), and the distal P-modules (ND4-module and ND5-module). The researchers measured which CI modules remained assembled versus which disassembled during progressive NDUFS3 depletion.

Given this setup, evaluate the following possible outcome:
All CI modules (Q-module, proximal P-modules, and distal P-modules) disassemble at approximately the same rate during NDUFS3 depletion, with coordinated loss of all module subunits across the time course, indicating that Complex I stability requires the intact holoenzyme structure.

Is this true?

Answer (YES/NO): NO